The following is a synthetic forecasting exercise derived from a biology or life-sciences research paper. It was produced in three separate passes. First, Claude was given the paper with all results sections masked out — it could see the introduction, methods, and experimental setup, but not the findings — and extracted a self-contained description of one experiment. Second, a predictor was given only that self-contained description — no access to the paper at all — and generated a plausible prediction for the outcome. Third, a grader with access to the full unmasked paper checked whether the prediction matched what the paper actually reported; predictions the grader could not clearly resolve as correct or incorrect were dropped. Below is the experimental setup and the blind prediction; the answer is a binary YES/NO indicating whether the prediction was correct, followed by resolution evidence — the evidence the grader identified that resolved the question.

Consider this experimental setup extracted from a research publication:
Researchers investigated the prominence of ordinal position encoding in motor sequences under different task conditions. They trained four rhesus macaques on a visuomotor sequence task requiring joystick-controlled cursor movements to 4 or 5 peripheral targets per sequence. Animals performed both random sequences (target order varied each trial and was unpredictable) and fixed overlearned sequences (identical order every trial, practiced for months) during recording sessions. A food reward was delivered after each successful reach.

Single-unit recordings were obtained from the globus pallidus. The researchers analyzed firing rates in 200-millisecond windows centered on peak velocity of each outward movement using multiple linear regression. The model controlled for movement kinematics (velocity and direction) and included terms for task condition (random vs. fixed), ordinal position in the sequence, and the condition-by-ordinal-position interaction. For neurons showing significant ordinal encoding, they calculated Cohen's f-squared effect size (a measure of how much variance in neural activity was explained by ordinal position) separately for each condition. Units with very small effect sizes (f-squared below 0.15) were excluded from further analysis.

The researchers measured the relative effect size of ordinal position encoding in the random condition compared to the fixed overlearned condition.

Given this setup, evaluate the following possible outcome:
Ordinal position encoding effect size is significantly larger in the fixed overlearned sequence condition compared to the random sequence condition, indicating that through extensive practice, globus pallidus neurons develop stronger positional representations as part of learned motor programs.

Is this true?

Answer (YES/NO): YES